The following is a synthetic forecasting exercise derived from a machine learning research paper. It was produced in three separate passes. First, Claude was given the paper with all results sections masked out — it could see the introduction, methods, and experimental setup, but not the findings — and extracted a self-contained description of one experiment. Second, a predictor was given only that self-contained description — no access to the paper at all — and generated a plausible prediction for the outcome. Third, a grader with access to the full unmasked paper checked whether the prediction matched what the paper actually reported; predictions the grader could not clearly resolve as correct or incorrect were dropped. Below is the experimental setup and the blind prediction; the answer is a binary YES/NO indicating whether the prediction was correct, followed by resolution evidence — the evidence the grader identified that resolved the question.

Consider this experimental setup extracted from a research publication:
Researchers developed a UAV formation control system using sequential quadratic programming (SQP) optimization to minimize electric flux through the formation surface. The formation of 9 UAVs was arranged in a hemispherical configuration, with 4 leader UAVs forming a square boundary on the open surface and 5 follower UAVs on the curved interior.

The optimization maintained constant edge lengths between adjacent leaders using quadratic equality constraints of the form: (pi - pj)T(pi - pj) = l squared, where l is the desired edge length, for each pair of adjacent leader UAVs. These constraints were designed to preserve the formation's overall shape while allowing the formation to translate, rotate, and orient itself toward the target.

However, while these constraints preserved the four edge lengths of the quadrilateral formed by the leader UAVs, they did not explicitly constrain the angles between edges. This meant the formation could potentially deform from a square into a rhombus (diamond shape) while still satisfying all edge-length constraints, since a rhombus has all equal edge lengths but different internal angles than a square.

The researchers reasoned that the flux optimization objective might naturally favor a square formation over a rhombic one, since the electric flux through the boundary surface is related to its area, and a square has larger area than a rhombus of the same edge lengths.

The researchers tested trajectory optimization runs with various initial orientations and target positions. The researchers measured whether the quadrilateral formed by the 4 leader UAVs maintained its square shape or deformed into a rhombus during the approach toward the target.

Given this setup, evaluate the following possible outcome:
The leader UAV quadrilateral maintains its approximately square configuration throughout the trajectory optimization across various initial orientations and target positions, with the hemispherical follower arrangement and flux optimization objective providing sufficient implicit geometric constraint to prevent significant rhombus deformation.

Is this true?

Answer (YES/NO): YES